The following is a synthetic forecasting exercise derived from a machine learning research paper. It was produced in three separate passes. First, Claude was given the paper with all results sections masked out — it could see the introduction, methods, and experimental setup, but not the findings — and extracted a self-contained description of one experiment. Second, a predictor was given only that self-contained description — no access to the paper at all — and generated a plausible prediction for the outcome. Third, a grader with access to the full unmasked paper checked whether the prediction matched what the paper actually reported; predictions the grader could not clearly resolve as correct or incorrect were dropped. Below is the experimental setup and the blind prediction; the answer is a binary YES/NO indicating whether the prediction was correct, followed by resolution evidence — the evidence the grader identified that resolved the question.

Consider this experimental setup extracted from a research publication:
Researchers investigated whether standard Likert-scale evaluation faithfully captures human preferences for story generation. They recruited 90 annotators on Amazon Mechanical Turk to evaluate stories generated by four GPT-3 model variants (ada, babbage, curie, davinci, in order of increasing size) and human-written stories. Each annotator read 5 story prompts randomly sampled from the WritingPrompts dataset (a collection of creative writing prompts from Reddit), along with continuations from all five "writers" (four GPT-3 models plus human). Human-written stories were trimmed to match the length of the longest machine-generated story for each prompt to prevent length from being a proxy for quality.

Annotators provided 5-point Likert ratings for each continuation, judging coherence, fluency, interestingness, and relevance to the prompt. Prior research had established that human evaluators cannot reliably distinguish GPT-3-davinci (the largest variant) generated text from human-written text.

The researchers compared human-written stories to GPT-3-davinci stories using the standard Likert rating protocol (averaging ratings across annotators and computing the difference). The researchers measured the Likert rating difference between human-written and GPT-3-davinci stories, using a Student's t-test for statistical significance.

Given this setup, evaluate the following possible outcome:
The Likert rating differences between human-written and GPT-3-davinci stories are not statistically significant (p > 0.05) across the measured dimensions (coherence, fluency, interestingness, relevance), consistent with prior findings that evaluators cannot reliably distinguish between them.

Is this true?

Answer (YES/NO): NO